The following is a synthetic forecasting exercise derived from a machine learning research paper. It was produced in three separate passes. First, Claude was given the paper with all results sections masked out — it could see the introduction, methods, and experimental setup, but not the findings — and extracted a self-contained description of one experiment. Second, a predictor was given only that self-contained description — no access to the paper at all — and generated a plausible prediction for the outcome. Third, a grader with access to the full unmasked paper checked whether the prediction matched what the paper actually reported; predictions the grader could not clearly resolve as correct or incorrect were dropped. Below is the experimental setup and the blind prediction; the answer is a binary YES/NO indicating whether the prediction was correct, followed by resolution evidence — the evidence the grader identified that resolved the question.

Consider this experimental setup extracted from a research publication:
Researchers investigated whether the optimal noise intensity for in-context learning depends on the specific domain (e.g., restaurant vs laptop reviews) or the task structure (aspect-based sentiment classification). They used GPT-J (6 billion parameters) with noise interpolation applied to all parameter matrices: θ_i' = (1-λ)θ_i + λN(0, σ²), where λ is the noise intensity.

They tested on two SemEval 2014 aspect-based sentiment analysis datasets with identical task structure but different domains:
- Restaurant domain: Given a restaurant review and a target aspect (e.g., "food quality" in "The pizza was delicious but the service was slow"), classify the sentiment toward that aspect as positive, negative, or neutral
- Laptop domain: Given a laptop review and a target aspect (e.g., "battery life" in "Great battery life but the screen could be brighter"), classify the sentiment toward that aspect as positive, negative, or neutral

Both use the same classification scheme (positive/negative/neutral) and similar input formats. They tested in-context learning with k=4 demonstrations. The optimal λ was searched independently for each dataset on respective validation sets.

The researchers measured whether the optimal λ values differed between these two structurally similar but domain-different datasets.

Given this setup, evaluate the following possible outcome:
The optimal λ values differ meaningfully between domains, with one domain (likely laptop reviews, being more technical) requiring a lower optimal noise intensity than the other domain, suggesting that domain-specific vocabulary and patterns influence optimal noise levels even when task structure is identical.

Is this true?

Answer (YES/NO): NO